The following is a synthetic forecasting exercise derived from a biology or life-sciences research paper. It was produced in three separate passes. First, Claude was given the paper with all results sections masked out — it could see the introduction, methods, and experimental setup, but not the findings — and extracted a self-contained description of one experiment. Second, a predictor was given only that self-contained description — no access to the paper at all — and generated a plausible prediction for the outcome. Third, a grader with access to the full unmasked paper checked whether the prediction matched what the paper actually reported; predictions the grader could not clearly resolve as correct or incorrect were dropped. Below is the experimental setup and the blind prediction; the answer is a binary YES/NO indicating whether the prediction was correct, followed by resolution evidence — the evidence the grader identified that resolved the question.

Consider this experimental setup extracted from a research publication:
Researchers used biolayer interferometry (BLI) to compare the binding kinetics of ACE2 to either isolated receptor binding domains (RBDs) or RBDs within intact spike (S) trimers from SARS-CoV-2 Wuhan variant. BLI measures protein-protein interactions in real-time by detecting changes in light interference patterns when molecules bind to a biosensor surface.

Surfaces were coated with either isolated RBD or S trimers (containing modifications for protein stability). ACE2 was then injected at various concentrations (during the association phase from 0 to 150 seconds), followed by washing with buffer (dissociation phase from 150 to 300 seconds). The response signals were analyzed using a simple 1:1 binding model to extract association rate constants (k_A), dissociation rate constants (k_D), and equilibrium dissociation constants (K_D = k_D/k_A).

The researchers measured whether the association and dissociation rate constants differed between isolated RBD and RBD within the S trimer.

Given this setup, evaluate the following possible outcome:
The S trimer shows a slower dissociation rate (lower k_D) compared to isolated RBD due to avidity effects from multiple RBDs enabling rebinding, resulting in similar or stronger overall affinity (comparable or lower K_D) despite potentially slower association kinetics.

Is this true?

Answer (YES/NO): NO